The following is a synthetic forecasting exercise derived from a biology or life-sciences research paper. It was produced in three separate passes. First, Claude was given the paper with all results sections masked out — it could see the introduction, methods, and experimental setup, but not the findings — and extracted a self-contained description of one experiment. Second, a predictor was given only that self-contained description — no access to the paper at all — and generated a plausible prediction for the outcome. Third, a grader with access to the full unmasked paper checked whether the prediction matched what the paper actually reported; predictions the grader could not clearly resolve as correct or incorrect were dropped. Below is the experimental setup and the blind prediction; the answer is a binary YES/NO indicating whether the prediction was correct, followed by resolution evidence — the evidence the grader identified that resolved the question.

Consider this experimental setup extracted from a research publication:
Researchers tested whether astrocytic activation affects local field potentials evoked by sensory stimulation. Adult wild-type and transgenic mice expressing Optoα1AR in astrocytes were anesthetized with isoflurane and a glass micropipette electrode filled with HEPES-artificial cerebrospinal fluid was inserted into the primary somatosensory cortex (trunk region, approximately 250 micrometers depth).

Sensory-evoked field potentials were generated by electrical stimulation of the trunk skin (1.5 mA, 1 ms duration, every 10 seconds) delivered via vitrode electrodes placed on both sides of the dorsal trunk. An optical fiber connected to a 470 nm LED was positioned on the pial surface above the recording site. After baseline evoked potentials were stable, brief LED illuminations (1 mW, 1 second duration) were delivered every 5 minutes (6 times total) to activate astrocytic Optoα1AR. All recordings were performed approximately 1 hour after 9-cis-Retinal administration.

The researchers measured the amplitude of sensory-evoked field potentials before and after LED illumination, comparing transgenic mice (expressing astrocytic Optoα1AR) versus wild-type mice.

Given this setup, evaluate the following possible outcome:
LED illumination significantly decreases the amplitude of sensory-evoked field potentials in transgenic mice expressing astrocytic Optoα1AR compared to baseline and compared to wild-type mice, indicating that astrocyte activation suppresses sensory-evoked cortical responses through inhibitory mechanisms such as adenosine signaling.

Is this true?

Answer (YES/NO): YES